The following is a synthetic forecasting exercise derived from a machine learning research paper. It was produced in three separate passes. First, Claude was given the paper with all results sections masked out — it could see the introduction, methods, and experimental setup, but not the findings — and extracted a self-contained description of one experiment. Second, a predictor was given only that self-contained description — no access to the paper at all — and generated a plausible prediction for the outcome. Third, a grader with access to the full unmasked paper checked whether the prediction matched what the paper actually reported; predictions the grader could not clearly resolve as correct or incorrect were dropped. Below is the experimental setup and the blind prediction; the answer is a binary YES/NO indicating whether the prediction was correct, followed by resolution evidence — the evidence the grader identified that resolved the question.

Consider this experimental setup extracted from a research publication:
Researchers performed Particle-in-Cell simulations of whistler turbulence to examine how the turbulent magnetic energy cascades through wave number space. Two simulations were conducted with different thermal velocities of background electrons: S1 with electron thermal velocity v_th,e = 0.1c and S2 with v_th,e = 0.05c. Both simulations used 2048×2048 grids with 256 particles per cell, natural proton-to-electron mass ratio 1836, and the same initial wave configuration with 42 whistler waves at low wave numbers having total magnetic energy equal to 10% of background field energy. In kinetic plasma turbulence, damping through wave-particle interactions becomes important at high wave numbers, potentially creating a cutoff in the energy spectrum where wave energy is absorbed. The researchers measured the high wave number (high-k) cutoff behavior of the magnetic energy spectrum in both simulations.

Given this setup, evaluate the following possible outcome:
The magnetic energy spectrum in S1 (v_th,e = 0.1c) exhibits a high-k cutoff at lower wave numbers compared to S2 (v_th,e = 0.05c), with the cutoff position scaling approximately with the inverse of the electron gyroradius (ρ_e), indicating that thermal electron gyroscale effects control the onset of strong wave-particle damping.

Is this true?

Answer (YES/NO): NO